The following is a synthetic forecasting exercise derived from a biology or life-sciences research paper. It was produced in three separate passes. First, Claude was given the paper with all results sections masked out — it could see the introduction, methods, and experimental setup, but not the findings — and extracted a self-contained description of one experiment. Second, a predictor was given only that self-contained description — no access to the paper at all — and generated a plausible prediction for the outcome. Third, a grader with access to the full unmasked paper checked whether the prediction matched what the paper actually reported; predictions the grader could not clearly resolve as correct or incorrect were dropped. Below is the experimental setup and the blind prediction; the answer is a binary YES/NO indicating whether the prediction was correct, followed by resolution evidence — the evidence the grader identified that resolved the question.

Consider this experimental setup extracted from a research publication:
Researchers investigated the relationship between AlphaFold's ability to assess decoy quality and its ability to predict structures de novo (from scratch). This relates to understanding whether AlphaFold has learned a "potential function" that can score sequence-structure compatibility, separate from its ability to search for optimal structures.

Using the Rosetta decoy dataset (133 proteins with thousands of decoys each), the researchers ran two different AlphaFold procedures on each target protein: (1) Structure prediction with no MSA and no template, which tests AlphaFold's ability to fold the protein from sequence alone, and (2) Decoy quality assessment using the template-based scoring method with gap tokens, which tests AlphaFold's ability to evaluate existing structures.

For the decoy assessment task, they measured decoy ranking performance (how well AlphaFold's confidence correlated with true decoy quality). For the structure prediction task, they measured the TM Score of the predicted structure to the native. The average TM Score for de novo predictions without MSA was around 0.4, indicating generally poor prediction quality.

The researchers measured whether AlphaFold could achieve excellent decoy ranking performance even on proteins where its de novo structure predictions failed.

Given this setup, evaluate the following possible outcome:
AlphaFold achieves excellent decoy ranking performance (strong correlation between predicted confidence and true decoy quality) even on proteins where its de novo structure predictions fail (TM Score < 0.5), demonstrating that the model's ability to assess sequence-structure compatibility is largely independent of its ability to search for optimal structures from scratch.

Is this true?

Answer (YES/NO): YES